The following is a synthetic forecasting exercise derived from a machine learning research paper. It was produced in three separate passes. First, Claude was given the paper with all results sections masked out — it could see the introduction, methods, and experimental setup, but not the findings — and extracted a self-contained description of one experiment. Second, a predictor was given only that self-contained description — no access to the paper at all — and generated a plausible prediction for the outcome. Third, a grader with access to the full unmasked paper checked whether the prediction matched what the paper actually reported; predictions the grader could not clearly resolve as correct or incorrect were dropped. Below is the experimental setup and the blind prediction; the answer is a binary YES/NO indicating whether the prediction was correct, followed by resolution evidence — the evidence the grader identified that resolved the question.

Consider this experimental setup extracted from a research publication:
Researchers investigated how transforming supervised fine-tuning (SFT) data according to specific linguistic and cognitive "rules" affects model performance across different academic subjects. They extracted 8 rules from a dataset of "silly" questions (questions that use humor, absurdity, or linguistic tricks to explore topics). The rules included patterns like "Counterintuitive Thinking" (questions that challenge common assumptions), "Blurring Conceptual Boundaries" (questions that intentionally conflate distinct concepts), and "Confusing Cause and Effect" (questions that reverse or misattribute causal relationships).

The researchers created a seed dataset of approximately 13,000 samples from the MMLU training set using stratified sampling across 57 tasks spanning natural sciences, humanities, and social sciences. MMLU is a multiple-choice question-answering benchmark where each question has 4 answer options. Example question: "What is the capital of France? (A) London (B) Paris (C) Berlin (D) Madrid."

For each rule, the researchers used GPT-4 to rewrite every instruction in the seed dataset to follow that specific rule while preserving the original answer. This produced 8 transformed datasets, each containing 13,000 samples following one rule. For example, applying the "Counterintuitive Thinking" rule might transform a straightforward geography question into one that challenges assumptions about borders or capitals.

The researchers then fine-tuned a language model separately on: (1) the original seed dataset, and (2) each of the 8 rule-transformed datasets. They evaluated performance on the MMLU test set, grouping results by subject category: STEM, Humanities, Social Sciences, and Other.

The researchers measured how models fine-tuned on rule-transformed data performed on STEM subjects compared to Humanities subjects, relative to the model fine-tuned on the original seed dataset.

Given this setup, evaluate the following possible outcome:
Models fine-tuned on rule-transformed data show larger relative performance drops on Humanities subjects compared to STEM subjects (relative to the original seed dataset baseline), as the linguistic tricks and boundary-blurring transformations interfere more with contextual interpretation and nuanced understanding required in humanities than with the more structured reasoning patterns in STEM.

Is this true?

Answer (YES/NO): NO